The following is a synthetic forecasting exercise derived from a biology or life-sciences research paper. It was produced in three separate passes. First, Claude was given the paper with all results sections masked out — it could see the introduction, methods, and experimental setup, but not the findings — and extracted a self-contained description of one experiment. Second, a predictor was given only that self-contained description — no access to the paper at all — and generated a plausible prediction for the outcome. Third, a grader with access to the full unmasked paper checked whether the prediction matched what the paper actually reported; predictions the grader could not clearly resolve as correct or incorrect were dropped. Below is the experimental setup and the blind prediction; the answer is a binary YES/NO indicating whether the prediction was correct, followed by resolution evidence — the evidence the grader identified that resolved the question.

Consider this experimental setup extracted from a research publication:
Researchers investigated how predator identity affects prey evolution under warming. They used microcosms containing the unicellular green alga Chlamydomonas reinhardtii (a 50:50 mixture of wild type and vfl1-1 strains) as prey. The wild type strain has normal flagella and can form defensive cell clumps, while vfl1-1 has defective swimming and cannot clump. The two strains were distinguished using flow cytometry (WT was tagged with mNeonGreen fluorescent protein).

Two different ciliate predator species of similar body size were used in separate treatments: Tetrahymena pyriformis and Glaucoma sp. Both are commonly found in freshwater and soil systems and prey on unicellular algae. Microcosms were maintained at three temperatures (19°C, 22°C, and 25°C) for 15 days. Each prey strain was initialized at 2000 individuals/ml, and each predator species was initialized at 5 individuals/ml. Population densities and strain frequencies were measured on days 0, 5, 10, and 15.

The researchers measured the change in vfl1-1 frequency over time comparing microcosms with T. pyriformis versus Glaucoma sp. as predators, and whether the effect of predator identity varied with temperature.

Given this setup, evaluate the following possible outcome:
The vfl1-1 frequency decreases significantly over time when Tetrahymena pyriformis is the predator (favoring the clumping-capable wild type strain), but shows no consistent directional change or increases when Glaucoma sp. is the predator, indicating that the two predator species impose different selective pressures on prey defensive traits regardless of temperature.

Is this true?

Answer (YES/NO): NO